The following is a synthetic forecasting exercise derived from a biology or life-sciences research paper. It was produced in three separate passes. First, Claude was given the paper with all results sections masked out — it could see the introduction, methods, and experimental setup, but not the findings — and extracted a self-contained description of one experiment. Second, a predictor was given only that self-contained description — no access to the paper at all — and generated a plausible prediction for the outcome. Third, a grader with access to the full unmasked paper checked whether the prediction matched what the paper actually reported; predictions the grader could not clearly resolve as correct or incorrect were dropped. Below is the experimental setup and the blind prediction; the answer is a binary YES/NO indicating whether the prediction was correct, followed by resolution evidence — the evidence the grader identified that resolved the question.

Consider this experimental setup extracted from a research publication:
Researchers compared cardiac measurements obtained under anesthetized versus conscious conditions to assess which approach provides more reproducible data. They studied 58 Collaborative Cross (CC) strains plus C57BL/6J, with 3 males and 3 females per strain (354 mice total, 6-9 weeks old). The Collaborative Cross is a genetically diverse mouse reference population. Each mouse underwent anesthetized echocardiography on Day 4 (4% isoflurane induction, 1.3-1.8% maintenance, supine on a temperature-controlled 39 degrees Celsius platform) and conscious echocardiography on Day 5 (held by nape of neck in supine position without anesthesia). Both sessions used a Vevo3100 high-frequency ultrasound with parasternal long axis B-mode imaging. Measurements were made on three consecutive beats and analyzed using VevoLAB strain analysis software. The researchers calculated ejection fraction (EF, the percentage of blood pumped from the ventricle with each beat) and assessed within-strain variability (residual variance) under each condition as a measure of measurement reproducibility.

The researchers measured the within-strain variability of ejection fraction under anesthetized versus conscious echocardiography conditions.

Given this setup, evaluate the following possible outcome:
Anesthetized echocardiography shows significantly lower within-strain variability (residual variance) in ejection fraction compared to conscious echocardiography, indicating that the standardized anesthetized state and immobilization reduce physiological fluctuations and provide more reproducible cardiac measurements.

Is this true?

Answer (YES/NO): YES